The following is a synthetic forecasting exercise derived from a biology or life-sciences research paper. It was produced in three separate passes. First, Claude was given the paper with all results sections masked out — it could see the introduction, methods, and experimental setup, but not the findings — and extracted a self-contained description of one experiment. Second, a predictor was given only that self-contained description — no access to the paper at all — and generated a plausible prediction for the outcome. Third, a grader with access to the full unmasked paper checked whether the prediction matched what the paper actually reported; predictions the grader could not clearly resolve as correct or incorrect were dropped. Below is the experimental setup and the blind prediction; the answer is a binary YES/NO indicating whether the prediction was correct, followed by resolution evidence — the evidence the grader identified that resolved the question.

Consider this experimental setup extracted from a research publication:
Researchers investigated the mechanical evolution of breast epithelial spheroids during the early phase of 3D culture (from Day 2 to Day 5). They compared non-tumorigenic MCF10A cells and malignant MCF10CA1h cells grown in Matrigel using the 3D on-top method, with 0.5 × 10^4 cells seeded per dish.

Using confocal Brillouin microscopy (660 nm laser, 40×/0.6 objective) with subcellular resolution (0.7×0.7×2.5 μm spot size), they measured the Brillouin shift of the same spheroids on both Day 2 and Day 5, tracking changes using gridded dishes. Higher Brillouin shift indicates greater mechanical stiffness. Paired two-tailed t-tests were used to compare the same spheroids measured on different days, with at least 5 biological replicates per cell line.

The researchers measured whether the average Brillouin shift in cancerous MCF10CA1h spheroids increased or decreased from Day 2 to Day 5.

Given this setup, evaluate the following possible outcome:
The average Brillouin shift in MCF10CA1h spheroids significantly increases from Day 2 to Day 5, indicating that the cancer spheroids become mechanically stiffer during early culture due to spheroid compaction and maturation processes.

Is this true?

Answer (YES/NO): YES